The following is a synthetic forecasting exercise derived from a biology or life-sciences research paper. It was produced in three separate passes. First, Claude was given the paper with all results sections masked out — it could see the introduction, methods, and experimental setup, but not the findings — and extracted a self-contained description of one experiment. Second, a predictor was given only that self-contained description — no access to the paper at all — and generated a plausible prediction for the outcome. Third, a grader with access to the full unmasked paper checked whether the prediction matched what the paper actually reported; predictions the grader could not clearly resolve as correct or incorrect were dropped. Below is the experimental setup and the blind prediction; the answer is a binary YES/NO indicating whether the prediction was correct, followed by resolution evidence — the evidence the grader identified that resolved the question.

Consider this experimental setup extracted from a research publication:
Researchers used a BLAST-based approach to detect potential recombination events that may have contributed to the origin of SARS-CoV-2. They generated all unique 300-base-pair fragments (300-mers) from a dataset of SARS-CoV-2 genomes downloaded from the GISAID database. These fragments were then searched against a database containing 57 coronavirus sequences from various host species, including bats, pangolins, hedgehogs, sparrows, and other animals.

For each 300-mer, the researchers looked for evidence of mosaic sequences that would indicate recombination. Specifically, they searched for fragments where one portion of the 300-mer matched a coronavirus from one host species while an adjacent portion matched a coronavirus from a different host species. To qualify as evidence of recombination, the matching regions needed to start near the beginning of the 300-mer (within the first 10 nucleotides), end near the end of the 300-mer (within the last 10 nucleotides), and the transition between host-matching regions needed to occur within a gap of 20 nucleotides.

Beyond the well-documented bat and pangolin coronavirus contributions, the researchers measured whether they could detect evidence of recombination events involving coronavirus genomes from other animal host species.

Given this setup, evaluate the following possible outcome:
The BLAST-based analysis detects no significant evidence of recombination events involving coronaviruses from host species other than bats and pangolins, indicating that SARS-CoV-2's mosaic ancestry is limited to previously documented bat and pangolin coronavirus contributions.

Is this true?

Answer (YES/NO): NO